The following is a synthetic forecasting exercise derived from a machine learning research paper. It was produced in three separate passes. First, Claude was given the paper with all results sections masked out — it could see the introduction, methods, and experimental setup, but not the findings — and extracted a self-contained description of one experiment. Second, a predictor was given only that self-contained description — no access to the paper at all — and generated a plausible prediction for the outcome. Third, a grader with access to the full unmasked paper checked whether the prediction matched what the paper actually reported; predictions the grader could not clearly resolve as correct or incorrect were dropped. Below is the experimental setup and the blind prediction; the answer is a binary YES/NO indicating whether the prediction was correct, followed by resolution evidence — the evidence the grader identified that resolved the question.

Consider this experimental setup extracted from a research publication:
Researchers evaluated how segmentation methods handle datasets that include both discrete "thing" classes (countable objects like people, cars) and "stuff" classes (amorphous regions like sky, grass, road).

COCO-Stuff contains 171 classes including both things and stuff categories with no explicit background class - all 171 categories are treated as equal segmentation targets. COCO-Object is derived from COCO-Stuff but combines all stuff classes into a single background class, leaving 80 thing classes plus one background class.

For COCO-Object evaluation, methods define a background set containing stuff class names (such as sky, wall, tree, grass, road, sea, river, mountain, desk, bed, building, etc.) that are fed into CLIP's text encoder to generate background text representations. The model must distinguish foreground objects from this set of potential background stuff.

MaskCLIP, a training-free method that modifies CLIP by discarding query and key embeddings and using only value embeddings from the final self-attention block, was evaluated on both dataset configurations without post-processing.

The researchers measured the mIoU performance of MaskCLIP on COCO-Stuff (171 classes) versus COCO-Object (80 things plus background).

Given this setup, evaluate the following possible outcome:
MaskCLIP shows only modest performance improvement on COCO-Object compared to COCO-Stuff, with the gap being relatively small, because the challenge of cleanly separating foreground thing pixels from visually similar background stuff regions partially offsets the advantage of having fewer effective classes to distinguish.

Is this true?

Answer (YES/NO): NO